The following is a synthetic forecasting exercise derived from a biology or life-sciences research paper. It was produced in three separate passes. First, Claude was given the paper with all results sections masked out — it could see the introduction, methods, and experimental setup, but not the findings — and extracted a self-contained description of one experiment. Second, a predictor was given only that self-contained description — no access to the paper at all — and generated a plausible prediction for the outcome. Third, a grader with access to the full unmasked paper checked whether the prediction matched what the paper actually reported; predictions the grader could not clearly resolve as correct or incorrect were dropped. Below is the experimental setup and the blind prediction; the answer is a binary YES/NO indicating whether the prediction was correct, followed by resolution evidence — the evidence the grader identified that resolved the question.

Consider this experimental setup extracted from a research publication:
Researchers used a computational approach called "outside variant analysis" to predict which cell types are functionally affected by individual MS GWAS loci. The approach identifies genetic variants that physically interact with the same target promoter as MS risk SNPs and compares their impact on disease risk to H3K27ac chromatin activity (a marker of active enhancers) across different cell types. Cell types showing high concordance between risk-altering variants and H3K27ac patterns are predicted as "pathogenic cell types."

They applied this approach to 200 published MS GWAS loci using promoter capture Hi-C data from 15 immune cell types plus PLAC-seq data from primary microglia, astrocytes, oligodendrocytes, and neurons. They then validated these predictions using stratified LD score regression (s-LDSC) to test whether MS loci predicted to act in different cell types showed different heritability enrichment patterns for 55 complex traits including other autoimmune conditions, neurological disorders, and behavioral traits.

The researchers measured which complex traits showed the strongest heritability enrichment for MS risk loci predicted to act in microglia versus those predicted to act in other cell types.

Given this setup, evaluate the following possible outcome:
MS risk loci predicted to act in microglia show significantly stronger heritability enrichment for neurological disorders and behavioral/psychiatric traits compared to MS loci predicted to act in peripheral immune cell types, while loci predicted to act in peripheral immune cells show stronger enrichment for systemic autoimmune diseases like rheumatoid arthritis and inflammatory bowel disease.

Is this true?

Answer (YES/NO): NO